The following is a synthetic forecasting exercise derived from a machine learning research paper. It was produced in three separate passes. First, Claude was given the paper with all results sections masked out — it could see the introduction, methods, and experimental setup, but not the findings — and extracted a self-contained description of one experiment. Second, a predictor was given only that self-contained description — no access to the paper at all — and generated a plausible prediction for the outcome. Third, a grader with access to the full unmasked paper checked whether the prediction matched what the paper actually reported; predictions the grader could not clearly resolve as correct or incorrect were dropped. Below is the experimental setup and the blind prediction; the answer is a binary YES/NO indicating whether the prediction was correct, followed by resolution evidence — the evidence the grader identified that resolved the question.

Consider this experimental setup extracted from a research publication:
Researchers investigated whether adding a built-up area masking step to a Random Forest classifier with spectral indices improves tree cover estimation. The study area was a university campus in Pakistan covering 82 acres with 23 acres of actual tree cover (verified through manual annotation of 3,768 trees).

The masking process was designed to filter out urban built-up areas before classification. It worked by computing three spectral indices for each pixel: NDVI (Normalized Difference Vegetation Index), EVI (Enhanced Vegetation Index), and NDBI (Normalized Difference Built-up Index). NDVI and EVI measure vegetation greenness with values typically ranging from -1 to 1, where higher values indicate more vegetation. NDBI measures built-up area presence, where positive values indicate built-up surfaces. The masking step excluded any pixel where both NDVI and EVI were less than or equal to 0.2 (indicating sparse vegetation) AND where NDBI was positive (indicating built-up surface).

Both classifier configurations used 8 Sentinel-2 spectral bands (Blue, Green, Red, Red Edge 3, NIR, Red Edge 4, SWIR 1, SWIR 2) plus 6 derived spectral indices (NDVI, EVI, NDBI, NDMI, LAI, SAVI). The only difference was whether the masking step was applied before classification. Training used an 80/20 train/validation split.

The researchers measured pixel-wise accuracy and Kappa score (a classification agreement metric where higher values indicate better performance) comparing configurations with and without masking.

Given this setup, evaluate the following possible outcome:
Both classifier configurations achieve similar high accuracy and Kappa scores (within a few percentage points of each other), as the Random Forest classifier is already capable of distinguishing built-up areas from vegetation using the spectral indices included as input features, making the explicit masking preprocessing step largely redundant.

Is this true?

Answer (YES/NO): NO